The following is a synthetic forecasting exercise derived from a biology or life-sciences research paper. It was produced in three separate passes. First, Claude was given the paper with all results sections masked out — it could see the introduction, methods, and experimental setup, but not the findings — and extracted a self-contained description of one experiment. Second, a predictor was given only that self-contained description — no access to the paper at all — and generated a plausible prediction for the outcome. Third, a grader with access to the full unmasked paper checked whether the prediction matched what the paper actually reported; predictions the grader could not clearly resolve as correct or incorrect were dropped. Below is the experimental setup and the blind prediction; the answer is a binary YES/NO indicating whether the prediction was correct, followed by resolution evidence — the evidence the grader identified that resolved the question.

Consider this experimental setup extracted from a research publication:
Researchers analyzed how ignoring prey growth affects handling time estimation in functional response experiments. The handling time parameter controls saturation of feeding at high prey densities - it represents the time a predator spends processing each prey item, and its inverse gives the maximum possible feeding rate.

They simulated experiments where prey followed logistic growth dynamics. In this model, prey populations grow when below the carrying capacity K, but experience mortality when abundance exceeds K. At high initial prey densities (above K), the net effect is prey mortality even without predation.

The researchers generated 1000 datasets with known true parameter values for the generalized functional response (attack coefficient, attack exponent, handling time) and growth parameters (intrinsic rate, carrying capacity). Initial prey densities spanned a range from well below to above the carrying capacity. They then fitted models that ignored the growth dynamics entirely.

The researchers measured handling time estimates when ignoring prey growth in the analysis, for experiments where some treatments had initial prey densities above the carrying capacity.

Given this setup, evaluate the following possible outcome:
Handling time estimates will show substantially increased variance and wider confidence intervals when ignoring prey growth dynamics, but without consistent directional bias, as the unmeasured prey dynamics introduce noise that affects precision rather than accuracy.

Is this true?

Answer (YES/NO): YES